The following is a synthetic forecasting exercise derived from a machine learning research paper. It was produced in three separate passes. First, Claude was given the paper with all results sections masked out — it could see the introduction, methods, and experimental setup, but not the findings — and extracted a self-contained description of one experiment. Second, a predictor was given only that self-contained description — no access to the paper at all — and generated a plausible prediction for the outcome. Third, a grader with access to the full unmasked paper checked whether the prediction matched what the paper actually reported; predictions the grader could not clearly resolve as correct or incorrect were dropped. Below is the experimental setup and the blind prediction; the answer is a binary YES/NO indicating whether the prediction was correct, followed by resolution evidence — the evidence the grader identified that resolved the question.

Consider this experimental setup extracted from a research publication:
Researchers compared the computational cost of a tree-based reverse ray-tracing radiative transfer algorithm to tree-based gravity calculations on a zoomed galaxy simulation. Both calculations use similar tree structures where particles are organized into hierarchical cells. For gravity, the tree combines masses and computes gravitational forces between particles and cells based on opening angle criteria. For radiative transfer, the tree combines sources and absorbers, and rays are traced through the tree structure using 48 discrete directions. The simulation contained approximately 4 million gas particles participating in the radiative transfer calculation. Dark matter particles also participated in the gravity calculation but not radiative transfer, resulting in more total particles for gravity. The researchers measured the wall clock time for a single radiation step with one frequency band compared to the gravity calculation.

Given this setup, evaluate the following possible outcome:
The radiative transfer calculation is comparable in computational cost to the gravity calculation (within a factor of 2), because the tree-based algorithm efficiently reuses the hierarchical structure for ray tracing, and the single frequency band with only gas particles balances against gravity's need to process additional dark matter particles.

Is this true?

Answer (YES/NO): YES